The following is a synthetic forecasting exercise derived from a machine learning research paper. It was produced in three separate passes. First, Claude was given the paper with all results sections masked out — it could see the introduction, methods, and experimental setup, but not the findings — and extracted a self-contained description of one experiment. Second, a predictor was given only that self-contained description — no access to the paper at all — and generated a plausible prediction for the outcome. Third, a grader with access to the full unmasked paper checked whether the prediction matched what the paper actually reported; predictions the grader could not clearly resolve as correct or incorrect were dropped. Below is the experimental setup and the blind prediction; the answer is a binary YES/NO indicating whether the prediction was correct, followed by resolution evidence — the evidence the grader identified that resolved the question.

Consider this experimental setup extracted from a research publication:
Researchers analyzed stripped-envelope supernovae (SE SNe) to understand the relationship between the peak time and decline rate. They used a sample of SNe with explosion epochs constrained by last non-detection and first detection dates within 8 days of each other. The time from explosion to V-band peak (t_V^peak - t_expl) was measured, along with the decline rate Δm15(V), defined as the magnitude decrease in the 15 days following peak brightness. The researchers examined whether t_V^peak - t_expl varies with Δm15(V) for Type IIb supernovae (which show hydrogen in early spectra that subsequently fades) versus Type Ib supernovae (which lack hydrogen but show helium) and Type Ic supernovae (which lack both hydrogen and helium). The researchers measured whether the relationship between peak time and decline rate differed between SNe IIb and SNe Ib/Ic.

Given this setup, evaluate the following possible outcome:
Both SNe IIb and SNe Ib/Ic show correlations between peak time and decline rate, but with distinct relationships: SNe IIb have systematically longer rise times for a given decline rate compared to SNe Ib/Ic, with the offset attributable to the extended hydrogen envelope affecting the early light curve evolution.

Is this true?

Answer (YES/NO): NO